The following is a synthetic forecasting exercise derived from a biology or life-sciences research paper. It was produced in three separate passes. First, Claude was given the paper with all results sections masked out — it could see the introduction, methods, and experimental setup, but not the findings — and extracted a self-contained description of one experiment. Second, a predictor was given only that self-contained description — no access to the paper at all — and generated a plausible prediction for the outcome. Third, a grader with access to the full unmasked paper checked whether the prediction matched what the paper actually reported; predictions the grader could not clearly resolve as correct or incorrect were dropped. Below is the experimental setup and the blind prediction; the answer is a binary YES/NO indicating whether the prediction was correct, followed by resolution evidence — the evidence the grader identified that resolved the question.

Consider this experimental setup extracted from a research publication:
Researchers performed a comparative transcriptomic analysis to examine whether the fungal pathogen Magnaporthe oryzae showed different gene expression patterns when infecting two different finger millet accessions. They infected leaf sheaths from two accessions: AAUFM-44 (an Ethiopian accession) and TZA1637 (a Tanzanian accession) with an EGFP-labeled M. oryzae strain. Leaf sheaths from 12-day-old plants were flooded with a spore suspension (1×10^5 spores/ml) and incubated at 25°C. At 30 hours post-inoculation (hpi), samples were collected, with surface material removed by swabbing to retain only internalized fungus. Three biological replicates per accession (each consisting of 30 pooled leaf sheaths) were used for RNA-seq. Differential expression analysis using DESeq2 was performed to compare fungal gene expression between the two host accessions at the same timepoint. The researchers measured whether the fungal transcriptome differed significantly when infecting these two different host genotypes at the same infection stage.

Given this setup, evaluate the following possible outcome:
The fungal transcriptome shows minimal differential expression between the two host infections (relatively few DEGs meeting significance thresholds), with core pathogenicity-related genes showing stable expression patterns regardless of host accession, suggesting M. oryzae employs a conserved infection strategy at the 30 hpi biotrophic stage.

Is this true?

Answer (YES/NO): NO